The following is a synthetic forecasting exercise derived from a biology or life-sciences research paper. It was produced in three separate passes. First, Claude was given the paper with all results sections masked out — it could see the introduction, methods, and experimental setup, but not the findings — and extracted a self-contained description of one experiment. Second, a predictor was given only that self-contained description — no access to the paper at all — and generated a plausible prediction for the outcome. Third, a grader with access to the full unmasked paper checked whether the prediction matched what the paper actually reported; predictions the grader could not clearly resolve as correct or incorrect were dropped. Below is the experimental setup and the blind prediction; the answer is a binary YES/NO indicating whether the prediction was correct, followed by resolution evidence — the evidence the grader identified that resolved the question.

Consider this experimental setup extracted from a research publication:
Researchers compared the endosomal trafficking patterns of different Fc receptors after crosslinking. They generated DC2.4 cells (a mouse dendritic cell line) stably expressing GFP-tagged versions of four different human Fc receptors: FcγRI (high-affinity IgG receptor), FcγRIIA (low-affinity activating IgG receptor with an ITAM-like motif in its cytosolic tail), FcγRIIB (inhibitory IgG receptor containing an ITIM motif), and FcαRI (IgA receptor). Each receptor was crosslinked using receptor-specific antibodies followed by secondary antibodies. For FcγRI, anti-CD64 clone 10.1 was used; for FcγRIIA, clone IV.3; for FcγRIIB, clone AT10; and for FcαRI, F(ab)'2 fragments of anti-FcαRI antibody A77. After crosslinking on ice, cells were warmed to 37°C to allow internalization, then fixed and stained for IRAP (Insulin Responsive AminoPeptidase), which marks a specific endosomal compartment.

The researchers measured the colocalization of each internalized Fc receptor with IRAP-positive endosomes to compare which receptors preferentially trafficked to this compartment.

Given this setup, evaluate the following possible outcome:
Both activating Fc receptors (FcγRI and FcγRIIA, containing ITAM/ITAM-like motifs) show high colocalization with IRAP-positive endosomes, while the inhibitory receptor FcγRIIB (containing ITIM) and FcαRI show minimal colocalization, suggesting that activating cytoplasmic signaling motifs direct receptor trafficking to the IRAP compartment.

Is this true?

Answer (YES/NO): NO